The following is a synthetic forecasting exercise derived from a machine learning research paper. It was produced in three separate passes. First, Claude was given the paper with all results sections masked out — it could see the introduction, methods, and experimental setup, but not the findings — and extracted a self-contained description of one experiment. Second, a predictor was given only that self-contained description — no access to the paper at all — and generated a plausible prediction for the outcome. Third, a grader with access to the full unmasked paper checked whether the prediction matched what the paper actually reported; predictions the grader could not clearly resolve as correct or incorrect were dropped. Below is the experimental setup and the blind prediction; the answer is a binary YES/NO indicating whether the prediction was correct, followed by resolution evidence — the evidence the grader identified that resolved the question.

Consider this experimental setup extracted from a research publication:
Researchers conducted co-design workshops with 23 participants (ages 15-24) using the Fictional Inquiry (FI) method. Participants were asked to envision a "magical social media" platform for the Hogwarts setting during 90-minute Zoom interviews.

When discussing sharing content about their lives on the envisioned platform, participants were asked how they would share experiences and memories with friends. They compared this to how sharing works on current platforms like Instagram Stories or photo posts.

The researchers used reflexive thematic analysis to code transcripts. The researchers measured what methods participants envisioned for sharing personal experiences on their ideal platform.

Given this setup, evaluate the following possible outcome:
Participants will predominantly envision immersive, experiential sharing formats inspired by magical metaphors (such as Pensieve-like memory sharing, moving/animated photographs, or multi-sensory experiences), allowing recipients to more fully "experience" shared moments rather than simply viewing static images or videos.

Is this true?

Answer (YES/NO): YES